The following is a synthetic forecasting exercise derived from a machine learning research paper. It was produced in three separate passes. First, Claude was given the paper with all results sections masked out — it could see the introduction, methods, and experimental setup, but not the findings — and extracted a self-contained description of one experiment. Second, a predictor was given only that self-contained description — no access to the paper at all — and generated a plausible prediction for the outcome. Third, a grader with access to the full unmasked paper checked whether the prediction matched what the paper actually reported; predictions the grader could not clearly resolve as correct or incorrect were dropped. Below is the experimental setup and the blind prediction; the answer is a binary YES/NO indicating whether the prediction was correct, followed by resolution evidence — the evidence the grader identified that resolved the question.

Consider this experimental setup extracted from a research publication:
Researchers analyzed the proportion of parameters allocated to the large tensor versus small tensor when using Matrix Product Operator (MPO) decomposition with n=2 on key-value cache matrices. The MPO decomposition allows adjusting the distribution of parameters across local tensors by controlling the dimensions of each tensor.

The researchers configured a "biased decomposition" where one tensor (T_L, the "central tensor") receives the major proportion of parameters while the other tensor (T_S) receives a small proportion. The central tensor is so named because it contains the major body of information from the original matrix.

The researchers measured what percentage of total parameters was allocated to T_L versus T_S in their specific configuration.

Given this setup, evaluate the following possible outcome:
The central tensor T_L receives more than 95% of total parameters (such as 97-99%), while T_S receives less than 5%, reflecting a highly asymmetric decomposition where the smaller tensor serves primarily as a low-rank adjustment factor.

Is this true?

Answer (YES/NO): YES